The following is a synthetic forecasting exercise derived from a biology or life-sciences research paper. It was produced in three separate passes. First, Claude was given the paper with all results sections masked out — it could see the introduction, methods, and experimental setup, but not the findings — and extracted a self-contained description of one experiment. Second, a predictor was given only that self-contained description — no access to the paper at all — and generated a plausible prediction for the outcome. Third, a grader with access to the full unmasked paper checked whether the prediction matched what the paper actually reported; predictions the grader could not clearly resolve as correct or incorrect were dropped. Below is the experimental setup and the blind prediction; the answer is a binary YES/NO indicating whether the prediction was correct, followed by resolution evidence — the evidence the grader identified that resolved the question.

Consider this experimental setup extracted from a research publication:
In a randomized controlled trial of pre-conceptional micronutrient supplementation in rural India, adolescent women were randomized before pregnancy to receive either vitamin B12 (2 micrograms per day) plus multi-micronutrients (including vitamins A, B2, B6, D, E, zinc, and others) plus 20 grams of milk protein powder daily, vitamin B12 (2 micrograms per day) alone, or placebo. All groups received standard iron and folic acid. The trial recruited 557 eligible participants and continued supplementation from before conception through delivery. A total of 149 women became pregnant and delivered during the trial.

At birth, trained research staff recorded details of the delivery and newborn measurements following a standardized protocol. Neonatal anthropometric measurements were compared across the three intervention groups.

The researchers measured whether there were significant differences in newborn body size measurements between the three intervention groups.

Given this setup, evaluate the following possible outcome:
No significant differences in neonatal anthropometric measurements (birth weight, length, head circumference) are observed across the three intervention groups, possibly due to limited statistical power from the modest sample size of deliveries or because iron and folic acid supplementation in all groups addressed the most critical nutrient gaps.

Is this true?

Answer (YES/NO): YES